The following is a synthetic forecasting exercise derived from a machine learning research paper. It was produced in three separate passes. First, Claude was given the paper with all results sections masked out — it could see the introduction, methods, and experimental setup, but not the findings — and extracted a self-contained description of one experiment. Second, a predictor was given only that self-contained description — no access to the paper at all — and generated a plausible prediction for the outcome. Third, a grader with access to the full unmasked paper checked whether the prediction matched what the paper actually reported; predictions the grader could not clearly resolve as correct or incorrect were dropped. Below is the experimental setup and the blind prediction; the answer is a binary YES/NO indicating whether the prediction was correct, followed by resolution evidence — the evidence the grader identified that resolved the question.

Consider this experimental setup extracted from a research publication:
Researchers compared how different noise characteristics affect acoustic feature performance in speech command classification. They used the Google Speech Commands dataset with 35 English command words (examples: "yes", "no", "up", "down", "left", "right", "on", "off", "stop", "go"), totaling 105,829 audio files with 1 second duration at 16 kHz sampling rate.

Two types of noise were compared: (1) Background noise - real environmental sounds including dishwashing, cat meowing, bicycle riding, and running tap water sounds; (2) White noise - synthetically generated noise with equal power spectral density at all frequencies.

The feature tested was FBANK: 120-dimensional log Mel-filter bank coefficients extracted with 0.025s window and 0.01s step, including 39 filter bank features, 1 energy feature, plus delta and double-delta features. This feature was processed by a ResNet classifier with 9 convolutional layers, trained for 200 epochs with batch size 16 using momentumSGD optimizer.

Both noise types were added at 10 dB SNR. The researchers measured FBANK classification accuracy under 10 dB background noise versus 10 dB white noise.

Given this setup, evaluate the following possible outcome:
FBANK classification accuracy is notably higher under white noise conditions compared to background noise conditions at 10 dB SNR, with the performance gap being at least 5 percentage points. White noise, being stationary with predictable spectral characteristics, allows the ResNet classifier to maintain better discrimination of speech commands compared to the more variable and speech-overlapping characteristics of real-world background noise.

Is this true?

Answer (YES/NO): NO